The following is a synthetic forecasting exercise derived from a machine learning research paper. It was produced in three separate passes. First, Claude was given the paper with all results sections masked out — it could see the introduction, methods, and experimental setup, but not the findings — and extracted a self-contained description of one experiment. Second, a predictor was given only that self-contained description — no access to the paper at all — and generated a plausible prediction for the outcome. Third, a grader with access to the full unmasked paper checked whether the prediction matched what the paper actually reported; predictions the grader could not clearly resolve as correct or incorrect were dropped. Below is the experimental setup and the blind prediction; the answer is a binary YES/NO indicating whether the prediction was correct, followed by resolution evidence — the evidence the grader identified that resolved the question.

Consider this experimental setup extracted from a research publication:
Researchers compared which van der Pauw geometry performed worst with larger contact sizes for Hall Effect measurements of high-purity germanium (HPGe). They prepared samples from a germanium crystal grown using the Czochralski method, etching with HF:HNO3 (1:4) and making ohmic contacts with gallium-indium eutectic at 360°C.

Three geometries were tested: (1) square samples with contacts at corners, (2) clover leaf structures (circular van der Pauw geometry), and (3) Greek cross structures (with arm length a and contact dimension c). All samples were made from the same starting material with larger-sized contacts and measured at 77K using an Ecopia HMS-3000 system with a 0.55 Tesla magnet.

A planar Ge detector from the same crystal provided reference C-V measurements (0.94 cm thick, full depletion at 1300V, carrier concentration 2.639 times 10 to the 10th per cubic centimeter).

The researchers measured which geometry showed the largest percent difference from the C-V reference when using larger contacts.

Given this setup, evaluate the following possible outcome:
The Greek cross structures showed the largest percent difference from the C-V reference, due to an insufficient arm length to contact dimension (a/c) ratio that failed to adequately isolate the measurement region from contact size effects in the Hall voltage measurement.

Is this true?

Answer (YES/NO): YES